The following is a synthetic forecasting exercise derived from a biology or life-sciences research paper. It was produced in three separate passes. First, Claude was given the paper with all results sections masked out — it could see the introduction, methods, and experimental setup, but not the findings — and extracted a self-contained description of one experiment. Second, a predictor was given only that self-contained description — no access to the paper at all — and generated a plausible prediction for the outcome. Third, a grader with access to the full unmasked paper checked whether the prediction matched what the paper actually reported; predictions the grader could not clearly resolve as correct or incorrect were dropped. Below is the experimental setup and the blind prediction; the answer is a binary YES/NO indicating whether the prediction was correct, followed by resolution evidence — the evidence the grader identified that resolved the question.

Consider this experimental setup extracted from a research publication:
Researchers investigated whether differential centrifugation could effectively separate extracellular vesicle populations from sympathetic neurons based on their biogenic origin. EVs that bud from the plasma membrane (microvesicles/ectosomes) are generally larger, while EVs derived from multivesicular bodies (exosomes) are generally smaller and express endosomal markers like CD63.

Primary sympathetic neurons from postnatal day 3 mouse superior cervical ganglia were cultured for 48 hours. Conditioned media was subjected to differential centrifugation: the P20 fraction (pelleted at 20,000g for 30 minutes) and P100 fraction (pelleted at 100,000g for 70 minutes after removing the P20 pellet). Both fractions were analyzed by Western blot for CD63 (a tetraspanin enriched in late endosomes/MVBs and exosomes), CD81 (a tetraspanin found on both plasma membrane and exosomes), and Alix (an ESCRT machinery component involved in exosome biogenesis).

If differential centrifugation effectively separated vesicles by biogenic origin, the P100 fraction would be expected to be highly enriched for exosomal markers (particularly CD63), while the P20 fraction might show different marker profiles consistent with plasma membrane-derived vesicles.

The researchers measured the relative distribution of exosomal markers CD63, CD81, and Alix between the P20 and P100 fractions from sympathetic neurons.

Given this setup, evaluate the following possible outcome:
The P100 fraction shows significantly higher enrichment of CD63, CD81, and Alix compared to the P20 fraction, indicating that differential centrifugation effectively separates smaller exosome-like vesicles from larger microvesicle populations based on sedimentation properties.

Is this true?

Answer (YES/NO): NO